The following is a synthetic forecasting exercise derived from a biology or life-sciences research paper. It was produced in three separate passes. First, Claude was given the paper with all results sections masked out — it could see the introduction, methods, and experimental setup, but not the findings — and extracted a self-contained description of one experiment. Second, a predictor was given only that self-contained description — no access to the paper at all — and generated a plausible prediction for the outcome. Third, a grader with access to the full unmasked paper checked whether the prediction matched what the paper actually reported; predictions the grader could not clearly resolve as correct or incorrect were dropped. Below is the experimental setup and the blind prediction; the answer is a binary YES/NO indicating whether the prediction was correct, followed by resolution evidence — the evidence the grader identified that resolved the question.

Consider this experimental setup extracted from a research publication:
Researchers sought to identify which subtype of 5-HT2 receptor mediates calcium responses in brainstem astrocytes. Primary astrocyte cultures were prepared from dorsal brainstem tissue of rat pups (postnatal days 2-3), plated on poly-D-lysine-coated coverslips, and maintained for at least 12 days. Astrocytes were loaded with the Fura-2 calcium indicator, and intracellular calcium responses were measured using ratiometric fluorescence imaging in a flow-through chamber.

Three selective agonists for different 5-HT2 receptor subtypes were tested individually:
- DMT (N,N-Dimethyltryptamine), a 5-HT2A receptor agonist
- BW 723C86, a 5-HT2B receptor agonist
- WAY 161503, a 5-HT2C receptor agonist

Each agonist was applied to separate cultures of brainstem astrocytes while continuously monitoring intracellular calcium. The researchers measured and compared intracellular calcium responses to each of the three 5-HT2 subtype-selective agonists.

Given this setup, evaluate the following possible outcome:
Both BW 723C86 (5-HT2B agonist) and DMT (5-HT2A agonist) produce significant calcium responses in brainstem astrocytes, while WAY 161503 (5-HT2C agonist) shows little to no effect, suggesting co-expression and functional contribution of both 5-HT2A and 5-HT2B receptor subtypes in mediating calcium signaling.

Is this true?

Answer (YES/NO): NO